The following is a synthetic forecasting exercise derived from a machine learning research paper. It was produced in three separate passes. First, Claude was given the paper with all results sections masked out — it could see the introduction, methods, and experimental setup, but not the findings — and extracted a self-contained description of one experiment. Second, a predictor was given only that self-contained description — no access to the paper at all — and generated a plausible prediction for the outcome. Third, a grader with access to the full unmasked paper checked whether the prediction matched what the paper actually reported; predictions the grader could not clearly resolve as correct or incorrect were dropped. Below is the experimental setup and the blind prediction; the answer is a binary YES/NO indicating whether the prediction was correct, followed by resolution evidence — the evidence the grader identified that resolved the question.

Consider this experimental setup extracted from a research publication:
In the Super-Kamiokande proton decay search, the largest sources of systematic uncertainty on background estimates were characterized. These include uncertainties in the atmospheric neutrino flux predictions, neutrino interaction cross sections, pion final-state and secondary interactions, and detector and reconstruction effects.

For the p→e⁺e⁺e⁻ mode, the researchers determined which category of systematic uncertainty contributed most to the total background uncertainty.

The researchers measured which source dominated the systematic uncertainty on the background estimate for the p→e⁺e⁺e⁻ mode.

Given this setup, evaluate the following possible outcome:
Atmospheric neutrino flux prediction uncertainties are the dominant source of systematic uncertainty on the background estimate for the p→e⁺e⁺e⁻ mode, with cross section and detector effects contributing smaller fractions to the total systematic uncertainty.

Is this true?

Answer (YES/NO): NO